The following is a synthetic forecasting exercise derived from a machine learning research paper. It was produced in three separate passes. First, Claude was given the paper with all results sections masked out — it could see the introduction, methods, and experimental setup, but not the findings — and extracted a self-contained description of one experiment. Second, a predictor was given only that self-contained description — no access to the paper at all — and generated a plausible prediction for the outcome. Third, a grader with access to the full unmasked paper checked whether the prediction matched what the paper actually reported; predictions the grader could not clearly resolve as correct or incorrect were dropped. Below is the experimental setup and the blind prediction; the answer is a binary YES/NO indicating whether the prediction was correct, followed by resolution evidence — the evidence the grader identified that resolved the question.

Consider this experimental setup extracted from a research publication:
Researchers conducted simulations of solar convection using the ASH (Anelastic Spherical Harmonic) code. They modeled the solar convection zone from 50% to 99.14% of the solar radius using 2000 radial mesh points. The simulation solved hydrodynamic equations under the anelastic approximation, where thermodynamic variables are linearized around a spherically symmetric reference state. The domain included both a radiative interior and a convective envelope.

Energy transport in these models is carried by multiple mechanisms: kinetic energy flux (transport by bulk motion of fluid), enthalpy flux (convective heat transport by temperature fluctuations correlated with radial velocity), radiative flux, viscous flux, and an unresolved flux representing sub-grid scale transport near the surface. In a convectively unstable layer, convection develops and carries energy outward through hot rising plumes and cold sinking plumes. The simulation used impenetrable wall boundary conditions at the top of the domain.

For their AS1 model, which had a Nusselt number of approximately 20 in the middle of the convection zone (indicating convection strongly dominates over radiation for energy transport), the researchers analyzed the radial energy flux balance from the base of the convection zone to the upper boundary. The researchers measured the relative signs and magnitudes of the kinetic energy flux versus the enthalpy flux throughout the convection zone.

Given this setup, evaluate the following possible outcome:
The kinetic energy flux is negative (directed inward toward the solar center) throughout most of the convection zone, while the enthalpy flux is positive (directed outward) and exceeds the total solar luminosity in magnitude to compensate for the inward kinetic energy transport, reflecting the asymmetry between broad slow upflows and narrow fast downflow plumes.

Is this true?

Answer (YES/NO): YES